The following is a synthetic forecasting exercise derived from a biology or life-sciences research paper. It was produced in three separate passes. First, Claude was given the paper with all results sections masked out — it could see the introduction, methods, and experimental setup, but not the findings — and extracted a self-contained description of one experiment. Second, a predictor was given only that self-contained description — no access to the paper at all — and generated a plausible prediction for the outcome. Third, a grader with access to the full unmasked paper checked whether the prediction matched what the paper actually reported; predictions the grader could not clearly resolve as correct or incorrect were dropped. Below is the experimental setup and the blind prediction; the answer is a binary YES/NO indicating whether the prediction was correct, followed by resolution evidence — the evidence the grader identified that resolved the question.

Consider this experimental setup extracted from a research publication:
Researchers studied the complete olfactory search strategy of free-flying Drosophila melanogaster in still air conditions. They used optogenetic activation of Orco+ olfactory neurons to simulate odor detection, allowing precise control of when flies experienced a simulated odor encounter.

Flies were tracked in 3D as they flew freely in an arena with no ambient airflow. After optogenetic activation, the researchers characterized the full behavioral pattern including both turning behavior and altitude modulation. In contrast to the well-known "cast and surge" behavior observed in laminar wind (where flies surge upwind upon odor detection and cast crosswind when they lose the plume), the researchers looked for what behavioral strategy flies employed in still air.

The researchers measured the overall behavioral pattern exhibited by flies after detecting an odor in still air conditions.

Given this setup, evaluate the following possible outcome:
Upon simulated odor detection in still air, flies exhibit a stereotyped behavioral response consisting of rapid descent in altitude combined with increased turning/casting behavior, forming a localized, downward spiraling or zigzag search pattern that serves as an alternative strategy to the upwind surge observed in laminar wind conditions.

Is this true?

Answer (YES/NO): YES